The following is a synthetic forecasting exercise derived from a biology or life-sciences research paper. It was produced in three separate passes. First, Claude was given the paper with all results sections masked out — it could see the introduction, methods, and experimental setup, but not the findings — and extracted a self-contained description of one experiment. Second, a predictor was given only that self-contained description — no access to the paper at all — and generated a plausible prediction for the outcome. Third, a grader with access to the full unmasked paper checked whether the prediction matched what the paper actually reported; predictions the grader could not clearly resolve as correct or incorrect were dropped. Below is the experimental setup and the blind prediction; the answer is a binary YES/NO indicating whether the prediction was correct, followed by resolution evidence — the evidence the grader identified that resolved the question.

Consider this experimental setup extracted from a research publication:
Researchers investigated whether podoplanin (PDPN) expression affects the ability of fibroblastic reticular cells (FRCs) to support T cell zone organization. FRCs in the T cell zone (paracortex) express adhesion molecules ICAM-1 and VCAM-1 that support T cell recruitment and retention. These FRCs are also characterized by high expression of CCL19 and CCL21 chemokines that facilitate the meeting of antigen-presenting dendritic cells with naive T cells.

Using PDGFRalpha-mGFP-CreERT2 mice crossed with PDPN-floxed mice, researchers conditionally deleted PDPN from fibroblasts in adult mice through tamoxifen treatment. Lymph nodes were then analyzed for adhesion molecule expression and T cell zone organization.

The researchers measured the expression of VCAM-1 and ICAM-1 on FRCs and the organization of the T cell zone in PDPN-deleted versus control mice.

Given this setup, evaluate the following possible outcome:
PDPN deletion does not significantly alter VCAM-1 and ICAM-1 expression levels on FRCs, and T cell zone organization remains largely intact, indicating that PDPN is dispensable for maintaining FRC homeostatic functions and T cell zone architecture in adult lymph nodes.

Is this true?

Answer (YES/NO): NO